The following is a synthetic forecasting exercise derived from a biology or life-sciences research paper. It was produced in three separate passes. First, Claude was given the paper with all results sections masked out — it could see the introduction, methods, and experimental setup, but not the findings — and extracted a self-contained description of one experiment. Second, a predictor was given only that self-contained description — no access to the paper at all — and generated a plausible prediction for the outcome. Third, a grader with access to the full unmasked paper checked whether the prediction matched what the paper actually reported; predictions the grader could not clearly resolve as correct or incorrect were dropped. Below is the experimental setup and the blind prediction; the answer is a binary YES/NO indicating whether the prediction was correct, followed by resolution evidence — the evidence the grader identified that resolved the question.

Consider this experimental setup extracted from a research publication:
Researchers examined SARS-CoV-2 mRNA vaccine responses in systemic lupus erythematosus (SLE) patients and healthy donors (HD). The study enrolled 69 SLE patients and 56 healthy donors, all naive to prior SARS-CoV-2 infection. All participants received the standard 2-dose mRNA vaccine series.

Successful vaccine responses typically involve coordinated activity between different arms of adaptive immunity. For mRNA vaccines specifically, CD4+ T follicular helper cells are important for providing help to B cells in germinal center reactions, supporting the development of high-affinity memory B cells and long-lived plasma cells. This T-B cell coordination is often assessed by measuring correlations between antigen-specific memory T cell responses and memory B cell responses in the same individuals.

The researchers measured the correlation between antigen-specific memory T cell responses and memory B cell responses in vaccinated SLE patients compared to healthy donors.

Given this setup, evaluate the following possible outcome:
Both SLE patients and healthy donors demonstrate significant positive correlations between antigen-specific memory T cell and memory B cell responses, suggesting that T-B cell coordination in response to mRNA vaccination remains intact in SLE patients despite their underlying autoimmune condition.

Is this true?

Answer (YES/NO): NO